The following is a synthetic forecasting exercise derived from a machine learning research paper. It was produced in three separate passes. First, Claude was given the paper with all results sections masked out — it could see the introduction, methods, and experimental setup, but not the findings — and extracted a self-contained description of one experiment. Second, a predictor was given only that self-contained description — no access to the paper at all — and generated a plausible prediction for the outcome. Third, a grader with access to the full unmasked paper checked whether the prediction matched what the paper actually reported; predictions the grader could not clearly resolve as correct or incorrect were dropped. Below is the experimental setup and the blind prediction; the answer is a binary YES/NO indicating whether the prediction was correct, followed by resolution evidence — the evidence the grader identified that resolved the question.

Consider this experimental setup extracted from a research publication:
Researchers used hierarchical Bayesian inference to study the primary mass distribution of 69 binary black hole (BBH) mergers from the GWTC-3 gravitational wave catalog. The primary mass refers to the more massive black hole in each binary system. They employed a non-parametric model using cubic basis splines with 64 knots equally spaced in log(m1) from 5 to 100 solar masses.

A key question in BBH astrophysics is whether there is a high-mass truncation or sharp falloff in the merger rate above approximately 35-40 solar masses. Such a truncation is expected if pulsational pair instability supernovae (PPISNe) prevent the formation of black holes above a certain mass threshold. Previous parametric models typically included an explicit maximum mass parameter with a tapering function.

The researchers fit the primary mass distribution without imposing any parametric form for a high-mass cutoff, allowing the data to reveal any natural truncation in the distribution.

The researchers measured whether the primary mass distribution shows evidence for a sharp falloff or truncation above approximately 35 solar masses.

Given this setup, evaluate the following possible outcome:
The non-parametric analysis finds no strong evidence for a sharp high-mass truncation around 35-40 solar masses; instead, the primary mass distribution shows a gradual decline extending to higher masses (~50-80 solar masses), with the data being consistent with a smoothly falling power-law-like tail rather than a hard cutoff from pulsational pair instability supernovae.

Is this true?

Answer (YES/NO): YES